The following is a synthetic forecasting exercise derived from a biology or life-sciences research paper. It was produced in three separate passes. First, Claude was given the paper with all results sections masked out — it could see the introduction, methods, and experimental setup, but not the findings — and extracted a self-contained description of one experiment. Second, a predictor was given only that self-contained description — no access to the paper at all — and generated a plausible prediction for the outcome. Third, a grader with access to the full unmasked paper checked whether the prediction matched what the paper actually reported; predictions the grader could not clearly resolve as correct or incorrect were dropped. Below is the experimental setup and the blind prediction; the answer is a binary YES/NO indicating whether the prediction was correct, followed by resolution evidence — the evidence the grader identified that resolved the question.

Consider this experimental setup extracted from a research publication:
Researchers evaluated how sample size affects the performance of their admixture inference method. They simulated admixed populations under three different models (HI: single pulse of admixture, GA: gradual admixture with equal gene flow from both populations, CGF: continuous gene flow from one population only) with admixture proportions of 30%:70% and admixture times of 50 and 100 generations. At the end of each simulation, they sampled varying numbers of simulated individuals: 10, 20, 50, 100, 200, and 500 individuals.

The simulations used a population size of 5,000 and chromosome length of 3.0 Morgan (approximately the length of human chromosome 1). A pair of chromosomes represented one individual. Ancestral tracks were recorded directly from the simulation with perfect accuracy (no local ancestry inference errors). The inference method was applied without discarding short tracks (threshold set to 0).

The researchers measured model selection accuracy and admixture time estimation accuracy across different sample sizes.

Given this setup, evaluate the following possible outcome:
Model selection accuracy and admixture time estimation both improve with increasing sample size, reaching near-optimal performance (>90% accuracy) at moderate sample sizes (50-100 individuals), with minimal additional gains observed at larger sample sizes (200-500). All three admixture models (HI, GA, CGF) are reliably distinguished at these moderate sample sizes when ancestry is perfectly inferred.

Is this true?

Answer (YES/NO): NO